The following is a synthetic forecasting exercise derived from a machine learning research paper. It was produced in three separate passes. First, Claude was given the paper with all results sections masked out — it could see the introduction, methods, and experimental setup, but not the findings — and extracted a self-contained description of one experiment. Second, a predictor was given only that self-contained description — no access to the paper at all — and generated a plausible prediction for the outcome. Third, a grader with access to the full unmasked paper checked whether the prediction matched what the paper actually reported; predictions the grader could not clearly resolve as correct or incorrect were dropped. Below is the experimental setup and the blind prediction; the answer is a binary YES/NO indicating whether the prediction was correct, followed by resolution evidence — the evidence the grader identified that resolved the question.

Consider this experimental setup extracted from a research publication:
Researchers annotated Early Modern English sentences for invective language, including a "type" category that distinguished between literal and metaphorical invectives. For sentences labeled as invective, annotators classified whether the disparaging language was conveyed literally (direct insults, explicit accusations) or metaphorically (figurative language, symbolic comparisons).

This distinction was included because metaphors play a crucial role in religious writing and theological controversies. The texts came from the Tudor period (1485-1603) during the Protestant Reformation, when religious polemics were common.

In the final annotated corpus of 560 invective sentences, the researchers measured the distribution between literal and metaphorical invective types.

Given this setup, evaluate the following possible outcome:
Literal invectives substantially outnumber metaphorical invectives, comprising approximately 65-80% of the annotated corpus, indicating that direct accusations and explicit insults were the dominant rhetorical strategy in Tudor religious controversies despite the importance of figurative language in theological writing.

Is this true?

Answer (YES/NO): NO